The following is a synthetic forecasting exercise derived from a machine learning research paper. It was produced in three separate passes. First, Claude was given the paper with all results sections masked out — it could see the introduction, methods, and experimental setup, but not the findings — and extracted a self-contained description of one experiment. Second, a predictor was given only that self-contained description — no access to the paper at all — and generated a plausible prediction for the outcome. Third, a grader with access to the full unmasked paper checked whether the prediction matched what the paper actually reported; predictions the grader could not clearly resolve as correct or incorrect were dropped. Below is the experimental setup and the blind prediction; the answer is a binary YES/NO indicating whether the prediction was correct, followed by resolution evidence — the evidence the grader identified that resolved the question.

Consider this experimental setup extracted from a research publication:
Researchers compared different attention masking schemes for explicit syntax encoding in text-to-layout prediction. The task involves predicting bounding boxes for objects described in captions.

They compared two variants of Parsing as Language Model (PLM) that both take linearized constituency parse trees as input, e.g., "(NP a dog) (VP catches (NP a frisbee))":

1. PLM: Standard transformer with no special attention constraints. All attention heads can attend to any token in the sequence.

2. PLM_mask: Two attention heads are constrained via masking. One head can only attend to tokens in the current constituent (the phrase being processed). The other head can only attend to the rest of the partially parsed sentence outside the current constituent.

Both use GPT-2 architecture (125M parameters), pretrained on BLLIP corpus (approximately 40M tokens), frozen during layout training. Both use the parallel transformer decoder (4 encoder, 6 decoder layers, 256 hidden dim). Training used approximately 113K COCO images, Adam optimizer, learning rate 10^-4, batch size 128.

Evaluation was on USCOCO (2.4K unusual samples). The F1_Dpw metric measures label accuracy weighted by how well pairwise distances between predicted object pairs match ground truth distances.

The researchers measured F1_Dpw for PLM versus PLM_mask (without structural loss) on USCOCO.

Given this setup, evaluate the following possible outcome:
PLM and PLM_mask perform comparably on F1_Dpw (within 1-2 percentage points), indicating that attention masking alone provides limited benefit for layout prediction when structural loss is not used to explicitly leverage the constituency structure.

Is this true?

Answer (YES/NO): YES